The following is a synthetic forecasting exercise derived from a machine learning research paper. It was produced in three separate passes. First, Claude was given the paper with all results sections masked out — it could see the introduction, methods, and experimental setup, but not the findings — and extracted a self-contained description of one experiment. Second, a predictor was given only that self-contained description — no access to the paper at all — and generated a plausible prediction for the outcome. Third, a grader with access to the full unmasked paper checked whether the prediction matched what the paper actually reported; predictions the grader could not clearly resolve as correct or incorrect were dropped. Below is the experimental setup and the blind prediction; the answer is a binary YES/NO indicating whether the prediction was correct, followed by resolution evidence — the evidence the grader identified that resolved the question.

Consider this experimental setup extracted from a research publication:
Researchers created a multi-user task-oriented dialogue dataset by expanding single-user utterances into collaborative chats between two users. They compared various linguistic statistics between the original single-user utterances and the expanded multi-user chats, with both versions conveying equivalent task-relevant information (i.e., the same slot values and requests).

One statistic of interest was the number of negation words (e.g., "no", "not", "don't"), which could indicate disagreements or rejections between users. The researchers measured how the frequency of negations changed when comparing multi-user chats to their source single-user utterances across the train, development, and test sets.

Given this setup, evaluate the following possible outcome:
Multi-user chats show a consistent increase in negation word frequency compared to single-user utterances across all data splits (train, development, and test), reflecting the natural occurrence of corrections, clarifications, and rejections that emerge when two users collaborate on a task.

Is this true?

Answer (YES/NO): YES